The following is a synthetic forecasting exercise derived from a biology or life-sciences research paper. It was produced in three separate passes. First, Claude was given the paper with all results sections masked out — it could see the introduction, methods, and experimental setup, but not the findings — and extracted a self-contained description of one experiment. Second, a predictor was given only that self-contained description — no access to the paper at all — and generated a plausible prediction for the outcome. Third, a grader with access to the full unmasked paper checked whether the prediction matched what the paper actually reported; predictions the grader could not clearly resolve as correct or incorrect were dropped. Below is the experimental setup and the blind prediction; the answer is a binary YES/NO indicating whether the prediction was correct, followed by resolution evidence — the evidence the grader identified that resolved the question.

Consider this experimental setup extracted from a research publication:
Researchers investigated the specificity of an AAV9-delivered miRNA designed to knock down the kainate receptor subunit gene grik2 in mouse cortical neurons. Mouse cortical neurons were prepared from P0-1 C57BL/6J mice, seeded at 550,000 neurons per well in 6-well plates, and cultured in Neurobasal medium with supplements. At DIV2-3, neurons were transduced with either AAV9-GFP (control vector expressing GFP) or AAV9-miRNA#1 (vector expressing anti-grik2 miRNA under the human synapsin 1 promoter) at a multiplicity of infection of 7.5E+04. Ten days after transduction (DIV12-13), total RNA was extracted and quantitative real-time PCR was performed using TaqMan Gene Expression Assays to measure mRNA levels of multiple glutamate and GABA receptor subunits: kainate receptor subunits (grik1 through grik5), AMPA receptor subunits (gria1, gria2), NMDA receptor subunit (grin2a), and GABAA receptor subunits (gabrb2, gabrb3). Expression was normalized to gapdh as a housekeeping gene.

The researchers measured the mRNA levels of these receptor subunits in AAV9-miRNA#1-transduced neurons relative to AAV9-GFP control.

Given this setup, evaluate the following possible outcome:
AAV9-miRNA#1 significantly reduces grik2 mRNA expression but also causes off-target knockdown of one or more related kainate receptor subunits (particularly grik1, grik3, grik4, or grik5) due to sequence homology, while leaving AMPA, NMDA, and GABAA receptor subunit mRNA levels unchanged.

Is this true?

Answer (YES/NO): NO